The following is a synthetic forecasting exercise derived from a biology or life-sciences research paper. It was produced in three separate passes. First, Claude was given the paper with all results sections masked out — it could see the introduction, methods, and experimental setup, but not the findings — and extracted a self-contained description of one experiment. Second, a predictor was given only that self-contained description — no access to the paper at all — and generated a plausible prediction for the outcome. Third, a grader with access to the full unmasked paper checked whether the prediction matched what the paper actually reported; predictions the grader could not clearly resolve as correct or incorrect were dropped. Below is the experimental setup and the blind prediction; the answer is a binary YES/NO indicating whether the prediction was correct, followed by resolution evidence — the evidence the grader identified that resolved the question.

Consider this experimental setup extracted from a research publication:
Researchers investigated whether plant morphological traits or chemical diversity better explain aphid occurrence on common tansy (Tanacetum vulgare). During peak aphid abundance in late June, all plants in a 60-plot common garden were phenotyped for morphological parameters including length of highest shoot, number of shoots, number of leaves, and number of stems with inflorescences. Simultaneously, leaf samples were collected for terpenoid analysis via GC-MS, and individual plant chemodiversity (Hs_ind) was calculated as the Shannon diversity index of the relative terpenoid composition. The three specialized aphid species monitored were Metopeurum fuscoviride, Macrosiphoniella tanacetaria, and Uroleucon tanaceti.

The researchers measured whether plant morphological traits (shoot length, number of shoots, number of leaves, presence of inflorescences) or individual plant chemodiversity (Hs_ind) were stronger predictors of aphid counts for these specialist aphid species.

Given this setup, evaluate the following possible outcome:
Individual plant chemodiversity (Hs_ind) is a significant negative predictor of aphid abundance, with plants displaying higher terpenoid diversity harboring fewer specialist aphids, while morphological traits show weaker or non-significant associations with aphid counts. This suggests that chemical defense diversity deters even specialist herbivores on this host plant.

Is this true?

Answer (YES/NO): NO